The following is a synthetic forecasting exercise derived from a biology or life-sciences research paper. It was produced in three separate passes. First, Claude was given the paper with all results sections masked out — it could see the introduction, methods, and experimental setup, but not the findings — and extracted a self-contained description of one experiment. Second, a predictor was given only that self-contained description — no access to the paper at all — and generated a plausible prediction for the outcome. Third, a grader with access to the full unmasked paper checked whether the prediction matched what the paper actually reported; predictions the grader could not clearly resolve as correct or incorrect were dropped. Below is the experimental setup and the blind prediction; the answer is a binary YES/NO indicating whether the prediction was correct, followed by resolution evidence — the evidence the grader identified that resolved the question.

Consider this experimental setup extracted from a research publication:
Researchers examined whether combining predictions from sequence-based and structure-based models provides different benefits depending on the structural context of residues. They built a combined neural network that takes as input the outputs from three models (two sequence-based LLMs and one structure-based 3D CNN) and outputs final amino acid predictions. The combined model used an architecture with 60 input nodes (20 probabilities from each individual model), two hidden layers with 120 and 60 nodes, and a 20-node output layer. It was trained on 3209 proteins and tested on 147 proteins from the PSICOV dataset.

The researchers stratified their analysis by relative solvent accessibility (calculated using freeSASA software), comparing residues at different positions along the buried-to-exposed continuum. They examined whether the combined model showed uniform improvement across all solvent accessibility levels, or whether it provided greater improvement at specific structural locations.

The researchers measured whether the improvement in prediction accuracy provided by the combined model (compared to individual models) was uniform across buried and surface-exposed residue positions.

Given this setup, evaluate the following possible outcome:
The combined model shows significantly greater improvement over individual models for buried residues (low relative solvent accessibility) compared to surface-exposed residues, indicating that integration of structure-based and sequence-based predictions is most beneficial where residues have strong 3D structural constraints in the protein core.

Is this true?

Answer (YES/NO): NO